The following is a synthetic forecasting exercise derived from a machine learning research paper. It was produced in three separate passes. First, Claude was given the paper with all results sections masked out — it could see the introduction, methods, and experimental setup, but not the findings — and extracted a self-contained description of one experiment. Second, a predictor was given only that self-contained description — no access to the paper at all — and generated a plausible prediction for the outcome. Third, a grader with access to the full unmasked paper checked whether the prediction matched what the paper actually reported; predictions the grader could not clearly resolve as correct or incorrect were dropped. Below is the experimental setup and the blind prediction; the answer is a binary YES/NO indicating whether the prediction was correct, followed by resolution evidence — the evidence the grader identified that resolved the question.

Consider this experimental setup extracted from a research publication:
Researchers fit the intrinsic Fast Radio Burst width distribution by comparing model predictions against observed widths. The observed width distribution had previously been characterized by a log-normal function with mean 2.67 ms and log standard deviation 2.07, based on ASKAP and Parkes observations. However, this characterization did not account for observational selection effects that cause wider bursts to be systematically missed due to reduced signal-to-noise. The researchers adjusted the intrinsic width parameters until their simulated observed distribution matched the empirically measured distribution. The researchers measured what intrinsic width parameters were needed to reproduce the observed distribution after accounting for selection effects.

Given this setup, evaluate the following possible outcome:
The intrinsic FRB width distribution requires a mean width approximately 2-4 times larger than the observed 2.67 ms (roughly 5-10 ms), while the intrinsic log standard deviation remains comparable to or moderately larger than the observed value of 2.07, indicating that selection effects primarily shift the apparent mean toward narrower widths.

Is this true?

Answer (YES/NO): YES